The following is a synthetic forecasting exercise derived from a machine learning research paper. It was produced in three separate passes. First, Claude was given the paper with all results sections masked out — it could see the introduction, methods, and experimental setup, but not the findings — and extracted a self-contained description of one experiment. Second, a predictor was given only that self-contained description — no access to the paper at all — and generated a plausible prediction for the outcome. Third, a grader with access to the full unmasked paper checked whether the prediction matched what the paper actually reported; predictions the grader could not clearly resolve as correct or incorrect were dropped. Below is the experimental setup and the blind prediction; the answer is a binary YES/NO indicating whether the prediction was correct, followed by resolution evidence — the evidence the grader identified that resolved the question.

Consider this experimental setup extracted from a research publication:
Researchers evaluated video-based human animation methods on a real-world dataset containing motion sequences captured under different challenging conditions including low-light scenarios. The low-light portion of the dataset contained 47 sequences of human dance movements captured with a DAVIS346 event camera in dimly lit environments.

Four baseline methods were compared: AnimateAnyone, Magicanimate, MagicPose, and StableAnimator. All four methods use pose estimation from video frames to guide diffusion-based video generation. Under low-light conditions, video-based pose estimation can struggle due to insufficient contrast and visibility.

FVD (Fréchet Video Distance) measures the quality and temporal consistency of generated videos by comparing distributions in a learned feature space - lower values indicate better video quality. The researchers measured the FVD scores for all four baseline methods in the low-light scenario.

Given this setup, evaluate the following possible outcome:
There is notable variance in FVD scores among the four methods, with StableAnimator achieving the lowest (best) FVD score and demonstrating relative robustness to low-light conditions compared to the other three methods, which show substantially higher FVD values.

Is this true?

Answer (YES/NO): NO